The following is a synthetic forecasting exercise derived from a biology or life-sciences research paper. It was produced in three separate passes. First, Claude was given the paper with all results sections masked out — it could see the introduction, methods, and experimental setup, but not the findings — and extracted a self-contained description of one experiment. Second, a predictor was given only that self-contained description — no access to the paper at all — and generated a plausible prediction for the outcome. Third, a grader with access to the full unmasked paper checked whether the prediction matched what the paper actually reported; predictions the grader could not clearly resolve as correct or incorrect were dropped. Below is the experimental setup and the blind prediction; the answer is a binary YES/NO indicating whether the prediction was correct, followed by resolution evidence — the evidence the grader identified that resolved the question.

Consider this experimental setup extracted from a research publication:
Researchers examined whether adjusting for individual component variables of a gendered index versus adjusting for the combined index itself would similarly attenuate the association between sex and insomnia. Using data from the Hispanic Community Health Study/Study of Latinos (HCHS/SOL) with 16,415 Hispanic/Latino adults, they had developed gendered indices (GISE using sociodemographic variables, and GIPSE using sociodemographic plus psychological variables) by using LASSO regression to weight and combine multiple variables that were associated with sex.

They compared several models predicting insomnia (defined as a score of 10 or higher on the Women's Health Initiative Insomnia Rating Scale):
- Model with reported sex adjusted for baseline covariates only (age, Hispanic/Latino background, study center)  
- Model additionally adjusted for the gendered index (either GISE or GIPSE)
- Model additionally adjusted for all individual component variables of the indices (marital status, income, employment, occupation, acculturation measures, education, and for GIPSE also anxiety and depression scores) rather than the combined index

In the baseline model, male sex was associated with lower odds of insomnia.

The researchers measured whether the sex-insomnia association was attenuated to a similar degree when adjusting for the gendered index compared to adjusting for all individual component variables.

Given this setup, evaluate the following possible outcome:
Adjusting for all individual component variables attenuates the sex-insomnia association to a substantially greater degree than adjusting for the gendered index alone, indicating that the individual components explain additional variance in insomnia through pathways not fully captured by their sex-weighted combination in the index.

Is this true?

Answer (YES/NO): NO